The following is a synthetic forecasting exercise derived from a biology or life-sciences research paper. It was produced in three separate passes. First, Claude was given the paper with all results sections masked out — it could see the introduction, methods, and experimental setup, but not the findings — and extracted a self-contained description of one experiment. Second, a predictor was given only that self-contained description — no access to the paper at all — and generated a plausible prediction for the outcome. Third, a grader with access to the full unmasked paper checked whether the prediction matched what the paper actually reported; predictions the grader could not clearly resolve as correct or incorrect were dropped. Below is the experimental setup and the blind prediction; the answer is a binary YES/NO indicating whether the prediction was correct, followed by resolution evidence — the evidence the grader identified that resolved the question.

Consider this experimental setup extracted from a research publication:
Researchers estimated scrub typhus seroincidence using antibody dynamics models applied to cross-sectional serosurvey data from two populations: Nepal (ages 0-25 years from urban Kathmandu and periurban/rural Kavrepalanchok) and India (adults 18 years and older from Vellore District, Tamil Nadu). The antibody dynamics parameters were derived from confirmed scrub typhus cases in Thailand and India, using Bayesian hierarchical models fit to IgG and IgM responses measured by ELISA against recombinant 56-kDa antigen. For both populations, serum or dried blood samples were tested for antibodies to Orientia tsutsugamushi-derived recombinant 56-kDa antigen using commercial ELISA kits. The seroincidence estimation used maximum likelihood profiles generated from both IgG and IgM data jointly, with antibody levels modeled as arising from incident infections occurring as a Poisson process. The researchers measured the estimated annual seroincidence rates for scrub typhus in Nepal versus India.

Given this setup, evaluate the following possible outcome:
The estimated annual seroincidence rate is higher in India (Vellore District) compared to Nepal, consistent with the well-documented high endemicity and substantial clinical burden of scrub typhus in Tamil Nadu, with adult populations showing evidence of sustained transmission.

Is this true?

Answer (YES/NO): YES